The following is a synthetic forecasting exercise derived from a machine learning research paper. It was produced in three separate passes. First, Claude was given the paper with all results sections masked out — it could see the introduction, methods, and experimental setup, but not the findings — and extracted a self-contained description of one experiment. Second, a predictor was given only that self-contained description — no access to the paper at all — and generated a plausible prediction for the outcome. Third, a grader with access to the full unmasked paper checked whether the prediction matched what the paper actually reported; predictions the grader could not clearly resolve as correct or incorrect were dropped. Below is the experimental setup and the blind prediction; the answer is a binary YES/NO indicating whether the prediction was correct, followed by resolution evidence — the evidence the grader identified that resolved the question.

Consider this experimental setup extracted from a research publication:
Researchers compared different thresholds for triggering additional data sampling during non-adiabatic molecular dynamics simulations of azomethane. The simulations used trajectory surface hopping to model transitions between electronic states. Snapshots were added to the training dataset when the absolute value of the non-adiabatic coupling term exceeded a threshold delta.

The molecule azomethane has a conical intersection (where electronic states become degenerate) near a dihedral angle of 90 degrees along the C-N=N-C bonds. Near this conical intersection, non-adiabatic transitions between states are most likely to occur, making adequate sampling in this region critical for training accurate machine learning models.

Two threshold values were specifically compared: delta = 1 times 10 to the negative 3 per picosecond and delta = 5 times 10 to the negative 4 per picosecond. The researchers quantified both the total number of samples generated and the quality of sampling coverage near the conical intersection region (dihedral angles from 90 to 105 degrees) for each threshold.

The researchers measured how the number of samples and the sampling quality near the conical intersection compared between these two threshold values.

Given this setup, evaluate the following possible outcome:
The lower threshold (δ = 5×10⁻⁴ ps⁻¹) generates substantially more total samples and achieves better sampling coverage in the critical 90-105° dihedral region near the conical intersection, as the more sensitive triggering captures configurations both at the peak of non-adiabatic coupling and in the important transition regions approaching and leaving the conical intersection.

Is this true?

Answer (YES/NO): NO